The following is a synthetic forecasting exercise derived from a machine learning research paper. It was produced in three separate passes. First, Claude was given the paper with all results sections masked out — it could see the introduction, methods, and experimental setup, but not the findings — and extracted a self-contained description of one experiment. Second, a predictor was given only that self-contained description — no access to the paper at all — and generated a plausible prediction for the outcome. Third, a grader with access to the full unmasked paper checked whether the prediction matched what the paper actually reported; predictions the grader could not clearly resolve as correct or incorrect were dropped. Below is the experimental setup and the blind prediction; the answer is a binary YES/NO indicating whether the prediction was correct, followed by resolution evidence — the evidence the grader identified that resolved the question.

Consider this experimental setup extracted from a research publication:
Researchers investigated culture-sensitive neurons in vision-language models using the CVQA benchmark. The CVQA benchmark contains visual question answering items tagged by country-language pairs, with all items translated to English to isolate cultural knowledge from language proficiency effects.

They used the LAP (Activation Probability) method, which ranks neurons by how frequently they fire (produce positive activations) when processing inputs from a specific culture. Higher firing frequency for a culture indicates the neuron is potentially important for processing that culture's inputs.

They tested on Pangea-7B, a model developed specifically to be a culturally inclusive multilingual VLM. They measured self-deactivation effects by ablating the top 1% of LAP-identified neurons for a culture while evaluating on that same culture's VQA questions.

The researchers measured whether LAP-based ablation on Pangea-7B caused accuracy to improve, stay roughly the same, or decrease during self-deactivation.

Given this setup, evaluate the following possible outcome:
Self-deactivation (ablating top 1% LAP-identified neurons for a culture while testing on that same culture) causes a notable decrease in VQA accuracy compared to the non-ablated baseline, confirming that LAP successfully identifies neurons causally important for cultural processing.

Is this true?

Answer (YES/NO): NO